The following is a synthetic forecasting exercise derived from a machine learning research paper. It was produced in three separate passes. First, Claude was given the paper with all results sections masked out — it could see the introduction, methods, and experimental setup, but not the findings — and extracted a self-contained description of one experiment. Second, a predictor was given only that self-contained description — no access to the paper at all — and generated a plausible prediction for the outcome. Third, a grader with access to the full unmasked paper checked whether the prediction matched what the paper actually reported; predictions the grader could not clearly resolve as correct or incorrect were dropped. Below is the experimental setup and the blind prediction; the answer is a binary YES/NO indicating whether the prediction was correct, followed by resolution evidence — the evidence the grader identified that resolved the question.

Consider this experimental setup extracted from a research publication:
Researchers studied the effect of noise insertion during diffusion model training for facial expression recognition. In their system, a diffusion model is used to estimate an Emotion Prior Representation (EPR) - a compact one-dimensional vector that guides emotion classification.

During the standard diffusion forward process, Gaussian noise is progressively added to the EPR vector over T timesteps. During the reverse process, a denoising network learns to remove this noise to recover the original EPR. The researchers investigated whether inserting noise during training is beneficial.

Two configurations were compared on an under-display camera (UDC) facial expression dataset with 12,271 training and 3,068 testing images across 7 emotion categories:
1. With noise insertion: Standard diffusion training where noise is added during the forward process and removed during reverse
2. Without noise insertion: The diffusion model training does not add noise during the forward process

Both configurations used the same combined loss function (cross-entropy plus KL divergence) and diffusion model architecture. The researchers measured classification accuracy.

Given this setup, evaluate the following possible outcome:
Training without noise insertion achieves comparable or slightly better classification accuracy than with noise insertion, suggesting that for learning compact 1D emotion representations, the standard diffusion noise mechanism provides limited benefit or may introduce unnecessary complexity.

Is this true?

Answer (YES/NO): YES